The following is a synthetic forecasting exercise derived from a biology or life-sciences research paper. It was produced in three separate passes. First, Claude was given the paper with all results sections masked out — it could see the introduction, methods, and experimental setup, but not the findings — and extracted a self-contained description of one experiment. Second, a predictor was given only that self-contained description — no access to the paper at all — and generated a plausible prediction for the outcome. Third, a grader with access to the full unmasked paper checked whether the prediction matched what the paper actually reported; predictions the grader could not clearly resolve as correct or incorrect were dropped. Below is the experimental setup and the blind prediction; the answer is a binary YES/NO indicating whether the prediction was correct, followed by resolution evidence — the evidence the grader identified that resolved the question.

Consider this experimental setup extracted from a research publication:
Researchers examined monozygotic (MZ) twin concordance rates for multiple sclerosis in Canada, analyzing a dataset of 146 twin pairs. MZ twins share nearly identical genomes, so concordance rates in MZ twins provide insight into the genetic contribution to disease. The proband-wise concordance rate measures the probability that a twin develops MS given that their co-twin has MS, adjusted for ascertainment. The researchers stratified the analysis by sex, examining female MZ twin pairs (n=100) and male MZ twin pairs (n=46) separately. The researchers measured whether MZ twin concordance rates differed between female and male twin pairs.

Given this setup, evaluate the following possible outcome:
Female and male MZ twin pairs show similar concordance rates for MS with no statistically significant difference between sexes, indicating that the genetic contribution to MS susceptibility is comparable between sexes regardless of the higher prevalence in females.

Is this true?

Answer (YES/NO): NO